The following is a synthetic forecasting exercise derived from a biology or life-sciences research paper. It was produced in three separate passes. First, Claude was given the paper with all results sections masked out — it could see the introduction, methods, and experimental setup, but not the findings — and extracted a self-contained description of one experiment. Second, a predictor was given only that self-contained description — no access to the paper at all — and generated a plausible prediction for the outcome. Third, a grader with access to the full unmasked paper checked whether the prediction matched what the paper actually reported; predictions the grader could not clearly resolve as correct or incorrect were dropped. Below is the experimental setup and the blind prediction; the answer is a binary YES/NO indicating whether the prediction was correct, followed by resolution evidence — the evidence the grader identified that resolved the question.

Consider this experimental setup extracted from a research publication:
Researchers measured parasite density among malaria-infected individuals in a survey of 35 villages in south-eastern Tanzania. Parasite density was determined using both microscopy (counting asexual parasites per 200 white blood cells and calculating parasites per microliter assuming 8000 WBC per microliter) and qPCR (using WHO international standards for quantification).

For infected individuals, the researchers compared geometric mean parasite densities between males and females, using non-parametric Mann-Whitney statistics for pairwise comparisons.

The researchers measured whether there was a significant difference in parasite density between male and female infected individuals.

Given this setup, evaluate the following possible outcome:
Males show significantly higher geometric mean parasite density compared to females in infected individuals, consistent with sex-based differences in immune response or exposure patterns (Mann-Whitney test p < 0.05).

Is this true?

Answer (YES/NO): YES